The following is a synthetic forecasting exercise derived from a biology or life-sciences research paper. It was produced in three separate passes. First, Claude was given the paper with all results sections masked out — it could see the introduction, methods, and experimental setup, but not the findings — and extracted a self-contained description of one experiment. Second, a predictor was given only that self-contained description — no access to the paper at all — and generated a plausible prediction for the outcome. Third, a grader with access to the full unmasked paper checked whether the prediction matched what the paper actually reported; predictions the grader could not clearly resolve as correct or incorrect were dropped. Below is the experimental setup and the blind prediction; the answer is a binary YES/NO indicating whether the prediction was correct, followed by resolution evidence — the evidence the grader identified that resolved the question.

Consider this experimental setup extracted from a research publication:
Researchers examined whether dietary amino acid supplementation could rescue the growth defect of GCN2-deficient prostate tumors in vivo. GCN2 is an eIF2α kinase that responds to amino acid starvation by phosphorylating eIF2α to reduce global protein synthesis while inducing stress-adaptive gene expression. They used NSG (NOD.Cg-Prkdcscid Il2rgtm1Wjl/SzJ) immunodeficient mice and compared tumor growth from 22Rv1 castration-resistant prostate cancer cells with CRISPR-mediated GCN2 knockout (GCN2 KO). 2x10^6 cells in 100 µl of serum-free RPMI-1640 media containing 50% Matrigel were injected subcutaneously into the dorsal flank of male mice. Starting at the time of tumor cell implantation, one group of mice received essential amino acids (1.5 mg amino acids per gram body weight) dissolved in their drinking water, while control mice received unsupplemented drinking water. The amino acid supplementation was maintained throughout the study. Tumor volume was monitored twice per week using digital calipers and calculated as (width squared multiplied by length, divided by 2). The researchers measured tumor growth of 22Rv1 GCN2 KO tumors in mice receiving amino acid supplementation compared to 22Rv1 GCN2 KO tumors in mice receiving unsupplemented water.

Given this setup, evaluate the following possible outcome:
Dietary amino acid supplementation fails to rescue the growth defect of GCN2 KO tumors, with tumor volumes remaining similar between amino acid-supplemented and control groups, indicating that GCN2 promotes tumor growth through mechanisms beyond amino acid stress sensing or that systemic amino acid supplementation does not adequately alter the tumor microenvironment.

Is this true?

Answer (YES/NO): NO